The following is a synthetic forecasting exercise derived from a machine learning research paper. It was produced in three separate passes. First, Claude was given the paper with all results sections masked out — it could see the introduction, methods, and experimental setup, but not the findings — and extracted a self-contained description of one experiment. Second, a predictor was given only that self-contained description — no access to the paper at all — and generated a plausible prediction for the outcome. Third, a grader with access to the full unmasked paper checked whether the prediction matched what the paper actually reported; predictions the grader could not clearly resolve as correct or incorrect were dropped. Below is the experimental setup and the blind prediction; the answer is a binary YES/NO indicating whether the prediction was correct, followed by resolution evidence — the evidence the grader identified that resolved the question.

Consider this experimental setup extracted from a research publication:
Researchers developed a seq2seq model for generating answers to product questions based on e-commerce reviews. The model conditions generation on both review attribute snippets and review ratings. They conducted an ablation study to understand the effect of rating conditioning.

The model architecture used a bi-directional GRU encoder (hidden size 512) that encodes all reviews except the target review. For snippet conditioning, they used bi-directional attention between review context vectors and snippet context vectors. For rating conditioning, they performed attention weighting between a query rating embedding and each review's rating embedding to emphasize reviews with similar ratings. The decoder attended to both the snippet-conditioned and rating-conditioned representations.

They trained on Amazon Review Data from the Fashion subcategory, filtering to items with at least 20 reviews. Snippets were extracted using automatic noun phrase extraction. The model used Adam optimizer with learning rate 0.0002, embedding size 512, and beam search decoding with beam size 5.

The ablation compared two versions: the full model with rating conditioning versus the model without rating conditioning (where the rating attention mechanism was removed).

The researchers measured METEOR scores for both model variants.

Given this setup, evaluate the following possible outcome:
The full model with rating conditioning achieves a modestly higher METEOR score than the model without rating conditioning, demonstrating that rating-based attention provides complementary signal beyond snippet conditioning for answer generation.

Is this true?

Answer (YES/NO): YES